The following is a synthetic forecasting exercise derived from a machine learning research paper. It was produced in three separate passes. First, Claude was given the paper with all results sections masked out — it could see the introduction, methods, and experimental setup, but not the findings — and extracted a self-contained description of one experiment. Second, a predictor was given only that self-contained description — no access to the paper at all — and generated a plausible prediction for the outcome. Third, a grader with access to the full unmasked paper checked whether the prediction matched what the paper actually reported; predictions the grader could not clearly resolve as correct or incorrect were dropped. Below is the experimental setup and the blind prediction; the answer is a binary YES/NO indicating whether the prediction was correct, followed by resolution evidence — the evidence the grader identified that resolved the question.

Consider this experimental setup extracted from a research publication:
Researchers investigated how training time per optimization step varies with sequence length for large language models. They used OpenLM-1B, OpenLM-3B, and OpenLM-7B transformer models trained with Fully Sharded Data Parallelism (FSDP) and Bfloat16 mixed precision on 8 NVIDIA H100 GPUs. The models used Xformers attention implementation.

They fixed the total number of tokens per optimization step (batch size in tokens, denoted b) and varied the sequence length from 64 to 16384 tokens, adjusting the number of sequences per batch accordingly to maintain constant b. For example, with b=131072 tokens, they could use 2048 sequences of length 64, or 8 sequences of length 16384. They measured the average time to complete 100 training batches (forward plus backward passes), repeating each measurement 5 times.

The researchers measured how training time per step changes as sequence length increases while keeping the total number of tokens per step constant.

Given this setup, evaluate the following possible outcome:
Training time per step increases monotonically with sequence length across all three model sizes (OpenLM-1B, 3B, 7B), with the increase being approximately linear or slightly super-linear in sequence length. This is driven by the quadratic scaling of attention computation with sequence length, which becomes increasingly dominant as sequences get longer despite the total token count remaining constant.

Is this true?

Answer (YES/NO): NO